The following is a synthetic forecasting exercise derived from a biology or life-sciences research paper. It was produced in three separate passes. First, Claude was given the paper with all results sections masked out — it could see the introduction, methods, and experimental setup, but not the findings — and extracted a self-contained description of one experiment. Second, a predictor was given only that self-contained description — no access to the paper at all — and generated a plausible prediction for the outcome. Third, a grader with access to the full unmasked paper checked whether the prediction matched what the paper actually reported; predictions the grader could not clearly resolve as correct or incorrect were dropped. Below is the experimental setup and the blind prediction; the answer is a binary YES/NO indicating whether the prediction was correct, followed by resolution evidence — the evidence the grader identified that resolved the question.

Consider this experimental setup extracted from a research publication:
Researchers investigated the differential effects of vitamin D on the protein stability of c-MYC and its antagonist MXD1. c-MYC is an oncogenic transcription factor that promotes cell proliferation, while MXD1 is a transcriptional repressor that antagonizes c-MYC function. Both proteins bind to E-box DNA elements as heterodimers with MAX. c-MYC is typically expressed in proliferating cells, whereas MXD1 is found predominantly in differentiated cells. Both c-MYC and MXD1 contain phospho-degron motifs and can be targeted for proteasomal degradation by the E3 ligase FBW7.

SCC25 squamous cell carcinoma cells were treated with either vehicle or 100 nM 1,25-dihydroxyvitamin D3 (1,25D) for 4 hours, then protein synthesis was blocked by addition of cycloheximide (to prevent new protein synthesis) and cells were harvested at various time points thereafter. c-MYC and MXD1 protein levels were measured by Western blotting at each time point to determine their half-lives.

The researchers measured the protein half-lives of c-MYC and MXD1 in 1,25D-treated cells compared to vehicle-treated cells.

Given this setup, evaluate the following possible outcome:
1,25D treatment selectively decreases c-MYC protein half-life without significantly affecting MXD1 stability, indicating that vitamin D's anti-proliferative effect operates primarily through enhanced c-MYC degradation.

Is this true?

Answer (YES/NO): NO